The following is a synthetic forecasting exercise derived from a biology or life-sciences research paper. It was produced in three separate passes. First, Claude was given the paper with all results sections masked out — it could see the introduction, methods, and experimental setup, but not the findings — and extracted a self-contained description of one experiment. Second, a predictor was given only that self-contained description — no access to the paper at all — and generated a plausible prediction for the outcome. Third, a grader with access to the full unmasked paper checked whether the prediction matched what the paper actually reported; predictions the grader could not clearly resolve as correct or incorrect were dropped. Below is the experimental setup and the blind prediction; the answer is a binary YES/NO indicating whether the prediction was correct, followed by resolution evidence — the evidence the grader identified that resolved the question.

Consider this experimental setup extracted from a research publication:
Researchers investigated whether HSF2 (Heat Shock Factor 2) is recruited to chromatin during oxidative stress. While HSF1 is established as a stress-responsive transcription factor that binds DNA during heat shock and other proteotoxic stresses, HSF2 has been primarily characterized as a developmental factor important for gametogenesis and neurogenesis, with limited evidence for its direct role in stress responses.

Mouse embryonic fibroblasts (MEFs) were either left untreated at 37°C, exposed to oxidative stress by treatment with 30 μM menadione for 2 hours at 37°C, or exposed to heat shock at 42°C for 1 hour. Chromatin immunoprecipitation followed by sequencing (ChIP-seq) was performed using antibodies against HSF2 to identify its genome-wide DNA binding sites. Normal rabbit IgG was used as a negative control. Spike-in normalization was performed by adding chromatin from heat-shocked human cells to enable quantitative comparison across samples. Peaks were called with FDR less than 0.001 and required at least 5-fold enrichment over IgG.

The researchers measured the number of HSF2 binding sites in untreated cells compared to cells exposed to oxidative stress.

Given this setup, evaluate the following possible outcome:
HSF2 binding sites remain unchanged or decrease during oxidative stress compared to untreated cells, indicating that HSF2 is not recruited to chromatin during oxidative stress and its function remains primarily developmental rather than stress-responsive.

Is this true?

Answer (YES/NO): NO